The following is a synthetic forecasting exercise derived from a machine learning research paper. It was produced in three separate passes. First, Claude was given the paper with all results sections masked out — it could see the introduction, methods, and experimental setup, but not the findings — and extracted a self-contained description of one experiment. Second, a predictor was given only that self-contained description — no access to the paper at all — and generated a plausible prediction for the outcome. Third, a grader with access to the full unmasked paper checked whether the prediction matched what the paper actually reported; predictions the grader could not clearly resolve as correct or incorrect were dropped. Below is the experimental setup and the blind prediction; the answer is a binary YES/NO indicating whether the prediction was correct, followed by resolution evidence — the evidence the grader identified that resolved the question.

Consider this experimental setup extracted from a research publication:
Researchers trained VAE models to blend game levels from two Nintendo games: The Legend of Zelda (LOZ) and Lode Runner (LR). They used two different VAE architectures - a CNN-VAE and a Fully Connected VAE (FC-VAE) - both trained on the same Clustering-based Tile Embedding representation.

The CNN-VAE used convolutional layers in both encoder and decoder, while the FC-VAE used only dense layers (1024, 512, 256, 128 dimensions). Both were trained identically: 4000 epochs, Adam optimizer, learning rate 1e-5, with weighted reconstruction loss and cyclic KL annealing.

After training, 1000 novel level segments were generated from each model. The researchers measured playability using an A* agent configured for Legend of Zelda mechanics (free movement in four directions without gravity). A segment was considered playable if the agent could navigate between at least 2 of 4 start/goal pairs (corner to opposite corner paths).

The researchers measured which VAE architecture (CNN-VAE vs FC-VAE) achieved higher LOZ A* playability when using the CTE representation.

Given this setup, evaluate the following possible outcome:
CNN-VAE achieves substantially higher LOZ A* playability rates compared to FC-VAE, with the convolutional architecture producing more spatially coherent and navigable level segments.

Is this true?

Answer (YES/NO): NO